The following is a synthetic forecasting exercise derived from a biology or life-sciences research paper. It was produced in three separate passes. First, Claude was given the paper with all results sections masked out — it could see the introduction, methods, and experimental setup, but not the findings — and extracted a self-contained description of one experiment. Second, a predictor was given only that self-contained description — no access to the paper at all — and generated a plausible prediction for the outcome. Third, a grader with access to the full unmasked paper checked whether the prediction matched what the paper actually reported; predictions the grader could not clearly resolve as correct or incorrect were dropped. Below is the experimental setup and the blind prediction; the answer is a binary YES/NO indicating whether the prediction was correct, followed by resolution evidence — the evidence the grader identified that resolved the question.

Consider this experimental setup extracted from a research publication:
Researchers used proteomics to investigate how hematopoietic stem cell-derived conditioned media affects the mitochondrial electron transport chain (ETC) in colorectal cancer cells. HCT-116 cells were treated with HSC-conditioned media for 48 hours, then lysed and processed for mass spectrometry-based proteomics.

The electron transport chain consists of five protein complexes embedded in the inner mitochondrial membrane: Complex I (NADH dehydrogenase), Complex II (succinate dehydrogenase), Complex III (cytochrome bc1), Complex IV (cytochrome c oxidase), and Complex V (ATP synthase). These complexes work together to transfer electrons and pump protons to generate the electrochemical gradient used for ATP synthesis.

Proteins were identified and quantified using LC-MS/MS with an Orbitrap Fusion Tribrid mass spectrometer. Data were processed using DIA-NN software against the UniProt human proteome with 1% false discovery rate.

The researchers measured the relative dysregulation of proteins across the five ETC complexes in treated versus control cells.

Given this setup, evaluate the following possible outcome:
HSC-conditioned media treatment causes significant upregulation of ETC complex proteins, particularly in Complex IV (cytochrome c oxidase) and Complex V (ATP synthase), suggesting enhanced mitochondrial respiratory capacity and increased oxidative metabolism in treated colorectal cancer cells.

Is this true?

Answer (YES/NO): NO